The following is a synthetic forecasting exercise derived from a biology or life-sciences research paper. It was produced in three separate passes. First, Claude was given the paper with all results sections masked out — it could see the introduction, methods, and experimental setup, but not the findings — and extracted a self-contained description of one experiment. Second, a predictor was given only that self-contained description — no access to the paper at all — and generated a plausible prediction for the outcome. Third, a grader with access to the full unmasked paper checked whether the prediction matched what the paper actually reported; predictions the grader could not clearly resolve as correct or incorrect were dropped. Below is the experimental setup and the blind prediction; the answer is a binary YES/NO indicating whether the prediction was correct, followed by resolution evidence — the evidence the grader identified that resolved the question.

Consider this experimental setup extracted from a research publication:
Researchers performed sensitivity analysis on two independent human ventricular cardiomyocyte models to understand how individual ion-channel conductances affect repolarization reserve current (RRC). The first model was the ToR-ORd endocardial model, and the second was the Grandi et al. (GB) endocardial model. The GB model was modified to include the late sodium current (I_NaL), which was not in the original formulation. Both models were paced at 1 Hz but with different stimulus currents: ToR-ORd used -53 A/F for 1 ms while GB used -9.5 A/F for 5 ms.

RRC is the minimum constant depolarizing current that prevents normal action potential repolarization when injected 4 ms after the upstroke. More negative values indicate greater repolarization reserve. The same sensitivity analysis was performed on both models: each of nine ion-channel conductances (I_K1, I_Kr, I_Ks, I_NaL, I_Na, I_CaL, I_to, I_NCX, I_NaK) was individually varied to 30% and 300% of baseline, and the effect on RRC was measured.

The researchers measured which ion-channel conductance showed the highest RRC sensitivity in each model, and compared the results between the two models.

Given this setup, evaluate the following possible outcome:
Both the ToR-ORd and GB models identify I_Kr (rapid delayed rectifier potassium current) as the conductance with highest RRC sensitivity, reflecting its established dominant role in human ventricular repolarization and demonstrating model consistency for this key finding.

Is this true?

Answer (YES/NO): NO